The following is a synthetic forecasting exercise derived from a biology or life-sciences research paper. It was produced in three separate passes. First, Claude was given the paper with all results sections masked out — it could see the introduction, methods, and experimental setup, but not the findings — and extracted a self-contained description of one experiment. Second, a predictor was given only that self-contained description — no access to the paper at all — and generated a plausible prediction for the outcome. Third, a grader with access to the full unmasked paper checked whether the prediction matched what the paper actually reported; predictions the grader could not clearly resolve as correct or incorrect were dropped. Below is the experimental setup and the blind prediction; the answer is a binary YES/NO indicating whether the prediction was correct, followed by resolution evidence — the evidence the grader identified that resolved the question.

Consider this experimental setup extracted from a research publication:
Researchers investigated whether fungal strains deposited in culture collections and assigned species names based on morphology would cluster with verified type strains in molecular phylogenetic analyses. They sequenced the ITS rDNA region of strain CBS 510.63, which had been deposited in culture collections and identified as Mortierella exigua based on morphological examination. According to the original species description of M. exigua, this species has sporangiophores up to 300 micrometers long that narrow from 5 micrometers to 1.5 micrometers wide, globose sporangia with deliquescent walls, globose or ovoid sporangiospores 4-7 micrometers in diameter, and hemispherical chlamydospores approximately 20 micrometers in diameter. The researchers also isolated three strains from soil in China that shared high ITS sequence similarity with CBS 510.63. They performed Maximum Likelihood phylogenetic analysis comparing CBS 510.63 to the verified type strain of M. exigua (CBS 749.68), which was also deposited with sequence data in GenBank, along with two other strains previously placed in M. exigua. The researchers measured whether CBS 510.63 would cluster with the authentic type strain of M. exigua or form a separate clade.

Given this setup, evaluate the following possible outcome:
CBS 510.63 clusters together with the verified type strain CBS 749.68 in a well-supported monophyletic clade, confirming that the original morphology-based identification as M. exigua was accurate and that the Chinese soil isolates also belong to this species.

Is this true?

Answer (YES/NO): NO